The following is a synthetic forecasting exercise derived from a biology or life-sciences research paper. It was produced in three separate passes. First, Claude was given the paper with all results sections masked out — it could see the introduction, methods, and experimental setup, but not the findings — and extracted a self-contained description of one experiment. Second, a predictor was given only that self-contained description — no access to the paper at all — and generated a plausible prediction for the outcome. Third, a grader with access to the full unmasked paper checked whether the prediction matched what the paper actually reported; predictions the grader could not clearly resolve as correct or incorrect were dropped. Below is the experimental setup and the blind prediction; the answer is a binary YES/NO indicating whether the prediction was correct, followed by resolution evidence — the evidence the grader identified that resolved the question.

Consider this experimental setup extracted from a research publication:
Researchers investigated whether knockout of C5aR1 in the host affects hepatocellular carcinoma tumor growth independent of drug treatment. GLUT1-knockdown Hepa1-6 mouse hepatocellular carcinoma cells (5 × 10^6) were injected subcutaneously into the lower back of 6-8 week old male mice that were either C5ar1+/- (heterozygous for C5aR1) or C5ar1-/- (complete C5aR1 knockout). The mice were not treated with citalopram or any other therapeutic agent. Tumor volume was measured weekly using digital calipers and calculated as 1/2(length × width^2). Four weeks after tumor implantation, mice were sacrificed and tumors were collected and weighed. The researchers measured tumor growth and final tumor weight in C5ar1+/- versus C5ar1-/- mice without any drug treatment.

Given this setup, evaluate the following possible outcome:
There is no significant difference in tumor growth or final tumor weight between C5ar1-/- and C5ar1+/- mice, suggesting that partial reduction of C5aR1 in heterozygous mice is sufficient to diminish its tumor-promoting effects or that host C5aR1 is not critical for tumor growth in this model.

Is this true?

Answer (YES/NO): NO